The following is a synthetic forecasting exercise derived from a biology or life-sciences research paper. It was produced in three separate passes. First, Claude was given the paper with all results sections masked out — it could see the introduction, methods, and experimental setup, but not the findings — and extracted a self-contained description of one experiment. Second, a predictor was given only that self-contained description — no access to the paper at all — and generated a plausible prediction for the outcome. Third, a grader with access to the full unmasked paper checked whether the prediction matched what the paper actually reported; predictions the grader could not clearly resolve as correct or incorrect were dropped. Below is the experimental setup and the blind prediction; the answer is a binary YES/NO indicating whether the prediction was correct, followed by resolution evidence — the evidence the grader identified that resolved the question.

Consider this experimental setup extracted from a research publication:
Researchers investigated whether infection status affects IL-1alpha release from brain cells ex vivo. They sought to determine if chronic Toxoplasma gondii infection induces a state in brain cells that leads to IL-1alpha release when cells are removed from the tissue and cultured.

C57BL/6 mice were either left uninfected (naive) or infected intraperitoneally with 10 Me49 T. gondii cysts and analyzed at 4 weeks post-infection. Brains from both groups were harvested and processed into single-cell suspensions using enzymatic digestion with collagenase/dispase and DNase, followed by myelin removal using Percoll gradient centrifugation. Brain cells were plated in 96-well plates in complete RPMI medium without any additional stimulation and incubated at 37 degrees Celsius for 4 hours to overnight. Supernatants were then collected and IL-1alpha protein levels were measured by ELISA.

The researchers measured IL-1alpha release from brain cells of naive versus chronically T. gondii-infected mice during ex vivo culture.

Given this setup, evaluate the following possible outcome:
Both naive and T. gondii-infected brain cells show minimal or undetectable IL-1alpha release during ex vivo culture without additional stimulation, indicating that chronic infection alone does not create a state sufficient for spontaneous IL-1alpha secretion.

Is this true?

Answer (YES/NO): NO